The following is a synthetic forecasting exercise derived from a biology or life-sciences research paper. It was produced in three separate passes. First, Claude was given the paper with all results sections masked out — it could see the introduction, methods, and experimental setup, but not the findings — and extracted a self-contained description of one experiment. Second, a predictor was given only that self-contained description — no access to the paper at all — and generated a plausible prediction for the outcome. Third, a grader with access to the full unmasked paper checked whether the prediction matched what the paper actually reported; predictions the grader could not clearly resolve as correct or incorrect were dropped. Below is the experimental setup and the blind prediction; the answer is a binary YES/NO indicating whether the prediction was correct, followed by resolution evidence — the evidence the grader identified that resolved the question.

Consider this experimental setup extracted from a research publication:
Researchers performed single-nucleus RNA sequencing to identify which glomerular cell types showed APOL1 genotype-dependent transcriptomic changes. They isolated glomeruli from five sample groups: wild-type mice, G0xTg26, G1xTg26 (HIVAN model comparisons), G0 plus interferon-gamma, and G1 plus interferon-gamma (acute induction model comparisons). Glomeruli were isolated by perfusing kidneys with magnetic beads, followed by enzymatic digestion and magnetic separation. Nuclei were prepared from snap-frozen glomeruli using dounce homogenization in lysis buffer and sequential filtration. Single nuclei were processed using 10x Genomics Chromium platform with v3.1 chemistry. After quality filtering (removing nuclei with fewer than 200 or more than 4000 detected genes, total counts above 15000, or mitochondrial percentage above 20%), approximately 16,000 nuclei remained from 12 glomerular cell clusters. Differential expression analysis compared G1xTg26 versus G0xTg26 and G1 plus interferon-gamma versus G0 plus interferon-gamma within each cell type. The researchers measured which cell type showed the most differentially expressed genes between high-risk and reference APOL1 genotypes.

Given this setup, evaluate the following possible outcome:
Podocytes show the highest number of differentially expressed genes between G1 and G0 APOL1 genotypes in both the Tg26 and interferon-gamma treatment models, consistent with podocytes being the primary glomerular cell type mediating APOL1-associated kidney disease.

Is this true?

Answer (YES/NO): YES